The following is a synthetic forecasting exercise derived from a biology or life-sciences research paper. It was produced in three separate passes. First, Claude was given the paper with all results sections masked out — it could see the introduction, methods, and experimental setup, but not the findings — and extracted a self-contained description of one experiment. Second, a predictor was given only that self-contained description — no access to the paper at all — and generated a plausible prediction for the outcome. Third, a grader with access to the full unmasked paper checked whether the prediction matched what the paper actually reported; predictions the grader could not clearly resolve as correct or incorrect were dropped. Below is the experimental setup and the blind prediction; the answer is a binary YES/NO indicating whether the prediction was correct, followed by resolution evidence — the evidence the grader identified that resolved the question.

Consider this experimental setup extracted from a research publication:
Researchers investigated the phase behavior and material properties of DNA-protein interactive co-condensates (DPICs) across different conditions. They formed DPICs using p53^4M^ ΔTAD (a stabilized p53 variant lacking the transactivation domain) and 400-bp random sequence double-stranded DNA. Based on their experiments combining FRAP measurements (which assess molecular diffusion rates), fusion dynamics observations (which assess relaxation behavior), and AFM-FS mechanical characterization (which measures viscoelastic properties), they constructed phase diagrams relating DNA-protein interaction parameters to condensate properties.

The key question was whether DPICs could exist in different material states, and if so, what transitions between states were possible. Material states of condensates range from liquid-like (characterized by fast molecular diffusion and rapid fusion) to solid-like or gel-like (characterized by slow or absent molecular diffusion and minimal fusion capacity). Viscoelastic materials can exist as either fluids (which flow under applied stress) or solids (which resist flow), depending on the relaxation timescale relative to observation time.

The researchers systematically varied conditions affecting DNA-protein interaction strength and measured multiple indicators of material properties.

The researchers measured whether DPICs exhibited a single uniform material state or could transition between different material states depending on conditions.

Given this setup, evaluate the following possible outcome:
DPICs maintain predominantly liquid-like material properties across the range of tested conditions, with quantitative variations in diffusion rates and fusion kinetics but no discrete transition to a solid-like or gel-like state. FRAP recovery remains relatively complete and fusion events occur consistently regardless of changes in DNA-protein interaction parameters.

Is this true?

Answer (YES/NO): NO